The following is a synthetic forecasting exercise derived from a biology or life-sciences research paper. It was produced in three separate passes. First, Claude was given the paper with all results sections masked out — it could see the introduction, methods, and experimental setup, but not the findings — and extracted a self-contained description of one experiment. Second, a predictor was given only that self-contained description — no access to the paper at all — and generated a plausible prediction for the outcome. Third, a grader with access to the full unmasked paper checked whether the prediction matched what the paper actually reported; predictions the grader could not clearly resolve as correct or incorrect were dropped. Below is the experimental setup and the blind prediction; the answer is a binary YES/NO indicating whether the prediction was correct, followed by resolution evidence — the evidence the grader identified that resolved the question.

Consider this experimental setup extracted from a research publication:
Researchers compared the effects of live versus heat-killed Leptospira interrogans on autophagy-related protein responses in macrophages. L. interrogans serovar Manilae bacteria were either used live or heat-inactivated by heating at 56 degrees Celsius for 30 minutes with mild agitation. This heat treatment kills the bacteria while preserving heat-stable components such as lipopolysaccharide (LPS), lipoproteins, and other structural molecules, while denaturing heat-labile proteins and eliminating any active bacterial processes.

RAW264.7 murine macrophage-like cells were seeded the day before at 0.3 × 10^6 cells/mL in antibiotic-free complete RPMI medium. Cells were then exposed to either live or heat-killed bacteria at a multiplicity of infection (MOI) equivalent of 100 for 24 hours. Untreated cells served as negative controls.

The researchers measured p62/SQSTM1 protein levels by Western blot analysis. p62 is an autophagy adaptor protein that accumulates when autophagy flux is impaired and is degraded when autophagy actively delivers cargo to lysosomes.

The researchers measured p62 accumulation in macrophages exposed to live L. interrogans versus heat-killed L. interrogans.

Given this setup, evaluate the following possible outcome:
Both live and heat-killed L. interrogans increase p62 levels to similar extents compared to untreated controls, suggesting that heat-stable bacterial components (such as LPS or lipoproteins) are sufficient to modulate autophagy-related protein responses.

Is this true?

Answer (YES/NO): YES